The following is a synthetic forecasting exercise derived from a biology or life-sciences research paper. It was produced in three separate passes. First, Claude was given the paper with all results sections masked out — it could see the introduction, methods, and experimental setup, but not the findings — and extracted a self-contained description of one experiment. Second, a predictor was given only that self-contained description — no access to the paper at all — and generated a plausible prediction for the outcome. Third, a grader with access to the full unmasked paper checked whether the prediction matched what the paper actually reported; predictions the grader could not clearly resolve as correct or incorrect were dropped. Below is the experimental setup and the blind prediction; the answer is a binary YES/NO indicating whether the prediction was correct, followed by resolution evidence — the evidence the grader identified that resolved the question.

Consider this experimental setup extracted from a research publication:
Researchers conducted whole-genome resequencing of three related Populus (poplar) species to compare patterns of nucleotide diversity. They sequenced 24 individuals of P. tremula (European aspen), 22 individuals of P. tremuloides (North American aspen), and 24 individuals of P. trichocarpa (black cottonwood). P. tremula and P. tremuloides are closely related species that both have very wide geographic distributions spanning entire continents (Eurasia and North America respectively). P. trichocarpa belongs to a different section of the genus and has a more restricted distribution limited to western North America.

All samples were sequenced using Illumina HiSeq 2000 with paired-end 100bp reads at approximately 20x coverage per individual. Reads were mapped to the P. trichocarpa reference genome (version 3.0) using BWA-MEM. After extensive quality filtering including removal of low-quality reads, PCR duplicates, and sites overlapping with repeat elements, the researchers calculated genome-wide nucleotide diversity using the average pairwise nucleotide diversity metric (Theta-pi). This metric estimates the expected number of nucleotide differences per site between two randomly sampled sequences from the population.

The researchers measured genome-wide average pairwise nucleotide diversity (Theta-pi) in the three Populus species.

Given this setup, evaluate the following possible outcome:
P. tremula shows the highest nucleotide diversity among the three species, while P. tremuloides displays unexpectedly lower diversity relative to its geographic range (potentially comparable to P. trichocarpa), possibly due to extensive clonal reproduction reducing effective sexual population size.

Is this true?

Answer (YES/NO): NO